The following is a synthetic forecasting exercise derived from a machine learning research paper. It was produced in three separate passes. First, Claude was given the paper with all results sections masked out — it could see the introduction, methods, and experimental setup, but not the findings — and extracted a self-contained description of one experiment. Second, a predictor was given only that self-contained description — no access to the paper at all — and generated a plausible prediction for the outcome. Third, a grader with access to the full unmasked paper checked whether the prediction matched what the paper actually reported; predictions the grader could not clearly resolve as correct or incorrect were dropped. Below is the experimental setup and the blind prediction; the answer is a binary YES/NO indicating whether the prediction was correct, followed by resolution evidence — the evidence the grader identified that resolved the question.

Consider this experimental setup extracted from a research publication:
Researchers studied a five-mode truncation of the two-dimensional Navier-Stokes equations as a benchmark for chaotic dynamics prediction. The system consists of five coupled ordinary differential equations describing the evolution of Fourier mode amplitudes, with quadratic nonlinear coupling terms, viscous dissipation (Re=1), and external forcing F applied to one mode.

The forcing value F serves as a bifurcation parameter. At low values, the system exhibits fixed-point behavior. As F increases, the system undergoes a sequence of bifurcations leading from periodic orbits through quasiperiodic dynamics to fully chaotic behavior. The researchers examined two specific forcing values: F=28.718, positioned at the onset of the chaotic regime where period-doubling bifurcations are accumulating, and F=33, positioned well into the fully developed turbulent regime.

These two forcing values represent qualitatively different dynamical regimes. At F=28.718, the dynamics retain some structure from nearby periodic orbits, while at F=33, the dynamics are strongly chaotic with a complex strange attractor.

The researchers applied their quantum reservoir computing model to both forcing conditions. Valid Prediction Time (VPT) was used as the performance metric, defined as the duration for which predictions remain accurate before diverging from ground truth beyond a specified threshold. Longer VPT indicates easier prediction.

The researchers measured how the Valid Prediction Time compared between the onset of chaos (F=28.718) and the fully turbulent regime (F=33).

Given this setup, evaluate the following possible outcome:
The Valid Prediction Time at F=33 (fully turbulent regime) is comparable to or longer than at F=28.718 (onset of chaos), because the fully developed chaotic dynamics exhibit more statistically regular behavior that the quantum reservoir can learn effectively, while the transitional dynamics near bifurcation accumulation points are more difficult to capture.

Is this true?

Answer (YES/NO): NO